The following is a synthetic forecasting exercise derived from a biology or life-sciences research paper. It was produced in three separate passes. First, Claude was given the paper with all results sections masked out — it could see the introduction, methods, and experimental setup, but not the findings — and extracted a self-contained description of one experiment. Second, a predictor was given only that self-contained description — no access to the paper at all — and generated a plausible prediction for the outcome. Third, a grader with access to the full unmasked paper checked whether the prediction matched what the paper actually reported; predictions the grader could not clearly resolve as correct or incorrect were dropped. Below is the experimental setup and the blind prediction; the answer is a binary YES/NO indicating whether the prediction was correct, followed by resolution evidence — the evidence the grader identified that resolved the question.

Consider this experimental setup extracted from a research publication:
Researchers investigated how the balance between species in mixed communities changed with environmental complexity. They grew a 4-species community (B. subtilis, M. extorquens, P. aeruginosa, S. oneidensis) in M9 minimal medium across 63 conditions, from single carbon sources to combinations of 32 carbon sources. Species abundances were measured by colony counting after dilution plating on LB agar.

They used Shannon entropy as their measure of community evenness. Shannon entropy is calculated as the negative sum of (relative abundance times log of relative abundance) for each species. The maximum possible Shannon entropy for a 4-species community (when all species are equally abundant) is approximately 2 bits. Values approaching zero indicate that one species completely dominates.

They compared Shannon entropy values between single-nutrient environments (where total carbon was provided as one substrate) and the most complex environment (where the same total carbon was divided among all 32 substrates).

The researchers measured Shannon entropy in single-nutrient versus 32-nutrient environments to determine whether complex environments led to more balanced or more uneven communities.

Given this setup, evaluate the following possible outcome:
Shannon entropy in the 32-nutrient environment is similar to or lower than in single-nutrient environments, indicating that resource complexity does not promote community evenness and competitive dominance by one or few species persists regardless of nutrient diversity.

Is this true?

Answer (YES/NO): YES